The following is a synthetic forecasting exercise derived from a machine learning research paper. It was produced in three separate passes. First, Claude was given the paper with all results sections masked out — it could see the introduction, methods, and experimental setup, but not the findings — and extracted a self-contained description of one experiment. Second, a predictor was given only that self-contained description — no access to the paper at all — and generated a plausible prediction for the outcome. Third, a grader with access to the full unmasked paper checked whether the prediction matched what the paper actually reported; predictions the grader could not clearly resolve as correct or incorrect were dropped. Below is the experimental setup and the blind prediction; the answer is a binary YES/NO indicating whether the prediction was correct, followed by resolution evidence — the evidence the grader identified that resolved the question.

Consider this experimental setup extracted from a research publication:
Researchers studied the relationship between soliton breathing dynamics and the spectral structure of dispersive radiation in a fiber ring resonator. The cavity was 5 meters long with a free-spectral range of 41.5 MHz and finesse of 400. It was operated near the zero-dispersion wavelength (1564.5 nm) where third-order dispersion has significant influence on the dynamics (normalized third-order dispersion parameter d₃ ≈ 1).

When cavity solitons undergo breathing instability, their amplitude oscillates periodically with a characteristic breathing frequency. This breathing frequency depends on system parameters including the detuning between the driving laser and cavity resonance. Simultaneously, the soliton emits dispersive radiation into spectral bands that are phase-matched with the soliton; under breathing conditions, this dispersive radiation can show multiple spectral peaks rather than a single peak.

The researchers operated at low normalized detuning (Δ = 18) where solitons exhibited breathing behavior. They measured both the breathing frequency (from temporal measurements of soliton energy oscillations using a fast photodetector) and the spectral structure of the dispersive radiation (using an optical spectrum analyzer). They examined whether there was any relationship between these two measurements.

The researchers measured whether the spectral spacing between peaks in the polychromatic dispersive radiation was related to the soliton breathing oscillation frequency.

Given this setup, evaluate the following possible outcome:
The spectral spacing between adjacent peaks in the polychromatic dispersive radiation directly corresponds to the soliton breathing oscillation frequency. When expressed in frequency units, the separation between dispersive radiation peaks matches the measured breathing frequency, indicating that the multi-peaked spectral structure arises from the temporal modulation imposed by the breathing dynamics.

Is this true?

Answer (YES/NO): NO